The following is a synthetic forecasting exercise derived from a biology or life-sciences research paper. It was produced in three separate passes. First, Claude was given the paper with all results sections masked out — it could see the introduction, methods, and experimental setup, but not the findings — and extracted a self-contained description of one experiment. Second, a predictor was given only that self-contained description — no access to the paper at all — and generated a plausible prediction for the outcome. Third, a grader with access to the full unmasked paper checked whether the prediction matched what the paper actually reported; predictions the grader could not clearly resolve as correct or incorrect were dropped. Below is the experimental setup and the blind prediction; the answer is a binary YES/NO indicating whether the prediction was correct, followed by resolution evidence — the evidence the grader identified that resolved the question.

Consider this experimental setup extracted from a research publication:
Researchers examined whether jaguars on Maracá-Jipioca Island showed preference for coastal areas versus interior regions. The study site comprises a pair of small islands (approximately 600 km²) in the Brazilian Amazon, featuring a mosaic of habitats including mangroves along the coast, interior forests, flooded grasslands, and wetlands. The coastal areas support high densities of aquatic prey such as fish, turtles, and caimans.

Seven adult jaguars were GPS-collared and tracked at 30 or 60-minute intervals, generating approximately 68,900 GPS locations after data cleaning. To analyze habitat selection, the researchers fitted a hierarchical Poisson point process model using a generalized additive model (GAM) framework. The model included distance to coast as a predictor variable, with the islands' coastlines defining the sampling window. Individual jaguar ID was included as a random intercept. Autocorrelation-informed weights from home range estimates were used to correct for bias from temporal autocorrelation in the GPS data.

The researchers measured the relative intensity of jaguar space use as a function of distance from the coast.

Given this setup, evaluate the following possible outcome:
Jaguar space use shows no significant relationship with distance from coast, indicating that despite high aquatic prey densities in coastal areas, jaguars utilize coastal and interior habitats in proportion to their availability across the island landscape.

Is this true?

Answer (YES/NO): NO